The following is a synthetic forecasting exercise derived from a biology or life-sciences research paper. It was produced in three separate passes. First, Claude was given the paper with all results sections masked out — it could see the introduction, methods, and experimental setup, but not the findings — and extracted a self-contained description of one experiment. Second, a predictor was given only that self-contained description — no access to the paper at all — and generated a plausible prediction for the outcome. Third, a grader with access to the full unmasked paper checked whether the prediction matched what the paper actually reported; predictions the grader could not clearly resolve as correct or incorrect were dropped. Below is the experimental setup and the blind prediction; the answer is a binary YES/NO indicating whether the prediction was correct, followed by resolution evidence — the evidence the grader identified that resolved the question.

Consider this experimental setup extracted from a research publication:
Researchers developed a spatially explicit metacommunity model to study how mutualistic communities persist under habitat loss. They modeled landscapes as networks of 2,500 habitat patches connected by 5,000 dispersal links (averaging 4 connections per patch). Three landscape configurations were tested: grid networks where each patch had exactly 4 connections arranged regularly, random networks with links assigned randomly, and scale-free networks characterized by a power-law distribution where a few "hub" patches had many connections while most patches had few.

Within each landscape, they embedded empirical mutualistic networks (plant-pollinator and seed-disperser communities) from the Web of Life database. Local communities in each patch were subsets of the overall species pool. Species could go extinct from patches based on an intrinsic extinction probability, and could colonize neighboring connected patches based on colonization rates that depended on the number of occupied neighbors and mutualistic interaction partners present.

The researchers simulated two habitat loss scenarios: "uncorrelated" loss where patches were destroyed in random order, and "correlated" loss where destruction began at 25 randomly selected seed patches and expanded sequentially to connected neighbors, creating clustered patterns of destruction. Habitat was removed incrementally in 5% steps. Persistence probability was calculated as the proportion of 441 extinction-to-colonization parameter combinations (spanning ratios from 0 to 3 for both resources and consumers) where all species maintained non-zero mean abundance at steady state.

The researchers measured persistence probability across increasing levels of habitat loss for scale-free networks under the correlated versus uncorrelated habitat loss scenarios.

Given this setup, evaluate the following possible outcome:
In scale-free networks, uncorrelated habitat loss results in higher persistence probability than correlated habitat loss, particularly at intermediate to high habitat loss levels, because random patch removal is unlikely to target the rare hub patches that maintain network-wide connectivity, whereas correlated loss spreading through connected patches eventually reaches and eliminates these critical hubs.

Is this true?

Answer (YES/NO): YES